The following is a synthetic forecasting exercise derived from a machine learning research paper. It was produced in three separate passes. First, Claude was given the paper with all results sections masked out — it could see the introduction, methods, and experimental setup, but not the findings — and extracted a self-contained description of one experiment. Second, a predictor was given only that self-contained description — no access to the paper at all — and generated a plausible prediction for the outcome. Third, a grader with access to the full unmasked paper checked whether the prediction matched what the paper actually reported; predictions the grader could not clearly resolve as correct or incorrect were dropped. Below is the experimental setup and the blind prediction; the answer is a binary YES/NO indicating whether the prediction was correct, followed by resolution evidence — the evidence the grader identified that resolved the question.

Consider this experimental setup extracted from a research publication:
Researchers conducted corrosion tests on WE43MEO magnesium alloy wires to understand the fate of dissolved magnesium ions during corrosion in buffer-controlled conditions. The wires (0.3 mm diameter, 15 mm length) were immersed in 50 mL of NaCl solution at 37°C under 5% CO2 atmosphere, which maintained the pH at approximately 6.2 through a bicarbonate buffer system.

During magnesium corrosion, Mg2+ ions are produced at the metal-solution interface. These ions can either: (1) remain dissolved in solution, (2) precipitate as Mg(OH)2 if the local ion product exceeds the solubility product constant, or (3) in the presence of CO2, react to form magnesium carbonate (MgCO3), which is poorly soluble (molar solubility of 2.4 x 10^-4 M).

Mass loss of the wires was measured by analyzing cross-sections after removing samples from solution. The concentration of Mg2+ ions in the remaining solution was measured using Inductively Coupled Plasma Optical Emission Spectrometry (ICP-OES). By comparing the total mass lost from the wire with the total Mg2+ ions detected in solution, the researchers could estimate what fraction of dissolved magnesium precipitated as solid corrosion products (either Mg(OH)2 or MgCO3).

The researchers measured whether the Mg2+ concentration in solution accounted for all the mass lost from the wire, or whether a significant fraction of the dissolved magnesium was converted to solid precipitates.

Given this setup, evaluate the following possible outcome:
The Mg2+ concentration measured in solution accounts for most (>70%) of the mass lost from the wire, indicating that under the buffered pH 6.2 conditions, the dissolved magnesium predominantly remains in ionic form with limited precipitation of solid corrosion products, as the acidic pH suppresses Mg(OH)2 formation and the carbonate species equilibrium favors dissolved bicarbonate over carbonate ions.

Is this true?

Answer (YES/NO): NO